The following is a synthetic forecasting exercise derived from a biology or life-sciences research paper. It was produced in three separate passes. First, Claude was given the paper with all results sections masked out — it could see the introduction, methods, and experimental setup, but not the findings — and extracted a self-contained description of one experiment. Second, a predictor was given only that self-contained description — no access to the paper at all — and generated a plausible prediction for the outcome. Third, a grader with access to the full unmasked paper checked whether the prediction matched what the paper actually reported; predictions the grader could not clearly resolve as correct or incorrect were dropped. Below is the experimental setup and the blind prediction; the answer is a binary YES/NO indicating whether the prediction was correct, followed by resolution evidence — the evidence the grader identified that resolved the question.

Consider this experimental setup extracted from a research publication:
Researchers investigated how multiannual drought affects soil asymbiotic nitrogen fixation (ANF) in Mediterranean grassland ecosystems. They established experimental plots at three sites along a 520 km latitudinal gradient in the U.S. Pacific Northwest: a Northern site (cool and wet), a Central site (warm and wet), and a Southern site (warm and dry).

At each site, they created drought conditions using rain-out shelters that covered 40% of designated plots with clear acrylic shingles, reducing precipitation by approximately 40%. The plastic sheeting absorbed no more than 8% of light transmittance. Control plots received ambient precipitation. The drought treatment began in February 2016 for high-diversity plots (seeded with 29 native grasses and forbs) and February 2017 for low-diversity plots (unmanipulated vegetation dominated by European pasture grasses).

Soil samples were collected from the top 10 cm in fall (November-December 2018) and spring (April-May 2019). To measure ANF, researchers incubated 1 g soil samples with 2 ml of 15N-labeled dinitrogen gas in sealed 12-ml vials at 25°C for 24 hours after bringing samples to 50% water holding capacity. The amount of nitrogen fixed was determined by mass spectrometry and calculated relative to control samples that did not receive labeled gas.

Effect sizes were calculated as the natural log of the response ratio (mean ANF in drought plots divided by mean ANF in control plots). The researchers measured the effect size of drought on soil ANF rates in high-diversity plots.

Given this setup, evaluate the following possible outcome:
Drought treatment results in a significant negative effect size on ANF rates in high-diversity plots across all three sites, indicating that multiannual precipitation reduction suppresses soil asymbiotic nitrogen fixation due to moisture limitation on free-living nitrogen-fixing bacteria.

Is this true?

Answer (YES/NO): NO